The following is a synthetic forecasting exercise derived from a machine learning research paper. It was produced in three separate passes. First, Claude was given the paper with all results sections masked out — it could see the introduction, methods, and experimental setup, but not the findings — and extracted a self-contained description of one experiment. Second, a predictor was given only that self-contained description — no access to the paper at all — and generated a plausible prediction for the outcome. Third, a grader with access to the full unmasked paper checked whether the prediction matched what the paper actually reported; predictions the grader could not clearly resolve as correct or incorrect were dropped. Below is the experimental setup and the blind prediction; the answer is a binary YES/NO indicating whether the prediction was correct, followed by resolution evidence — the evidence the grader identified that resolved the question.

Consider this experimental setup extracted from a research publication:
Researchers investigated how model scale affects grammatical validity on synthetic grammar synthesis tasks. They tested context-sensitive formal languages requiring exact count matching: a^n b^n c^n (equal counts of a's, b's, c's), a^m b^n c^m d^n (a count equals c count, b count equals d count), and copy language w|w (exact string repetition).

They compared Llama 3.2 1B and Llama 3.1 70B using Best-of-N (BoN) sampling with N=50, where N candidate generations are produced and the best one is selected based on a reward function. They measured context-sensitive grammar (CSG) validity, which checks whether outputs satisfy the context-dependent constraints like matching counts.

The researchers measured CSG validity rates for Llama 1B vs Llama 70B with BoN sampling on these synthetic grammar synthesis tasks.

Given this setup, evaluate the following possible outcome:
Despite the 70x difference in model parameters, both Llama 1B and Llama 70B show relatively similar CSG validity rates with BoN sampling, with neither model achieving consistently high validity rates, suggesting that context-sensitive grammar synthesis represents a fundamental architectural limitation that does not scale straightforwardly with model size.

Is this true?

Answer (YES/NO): NO